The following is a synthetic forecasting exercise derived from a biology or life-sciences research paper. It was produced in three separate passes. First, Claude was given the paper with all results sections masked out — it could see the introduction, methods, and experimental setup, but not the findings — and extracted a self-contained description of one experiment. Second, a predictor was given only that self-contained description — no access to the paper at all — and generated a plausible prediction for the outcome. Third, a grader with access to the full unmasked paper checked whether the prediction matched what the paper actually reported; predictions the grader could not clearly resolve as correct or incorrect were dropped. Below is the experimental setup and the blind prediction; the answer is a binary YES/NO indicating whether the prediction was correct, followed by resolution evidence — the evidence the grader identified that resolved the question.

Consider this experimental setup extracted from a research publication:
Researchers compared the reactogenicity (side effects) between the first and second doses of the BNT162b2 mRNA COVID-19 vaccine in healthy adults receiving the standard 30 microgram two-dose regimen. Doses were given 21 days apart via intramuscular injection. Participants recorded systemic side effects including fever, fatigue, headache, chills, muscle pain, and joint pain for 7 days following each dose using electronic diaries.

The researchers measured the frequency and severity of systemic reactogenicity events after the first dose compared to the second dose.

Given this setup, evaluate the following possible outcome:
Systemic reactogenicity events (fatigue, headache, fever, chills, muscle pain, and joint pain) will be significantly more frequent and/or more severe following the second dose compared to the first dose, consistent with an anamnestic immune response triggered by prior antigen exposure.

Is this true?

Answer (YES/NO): YES